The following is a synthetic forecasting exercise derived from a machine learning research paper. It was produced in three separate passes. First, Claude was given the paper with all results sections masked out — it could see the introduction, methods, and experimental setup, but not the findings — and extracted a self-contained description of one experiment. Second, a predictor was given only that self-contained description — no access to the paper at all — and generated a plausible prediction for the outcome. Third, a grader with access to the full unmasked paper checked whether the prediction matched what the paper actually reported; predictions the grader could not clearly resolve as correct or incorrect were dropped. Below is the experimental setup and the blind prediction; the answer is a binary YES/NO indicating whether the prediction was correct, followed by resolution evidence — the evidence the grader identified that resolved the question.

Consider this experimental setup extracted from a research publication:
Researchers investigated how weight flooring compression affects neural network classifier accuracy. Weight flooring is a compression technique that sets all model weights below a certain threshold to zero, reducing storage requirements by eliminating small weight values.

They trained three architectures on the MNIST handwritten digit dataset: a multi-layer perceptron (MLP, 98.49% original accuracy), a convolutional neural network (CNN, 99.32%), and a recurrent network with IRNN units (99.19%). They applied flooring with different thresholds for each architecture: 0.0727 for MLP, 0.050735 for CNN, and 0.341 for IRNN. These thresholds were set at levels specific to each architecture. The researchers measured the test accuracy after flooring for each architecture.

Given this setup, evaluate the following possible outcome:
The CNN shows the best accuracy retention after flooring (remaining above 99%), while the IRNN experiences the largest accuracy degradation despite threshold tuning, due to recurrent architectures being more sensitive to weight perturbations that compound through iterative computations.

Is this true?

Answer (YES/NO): NO